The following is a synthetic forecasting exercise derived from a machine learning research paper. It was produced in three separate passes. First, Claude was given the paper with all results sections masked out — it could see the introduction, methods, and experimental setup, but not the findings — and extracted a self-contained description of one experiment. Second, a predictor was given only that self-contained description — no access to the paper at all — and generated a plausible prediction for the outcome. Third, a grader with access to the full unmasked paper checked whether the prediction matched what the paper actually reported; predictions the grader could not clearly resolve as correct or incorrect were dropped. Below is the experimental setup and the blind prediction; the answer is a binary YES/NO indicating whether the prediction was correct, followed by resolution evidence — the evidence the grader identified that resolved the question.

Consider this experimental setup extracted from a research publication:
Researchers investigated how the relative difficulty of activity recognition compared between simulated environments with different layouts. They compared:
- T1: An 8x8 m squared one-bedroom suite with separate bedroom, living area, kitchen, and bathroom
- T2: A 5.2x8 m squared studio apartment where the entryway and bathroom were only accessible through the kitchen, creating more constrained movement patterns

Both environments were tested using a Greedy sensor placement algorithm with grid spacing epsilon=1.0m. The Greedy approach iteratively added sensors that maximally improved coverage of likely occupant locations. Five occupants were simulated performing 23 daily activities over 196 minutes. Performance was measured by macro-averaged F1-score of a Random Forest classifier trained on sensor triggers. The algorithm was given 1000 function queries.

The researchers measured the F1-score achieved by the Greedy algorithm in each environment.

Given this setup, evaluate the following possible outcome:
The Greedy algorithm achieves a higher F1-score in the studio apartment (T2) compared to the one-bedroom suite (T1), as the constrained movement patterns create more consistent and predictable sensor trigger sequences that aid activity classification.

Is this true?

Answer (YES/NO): NO